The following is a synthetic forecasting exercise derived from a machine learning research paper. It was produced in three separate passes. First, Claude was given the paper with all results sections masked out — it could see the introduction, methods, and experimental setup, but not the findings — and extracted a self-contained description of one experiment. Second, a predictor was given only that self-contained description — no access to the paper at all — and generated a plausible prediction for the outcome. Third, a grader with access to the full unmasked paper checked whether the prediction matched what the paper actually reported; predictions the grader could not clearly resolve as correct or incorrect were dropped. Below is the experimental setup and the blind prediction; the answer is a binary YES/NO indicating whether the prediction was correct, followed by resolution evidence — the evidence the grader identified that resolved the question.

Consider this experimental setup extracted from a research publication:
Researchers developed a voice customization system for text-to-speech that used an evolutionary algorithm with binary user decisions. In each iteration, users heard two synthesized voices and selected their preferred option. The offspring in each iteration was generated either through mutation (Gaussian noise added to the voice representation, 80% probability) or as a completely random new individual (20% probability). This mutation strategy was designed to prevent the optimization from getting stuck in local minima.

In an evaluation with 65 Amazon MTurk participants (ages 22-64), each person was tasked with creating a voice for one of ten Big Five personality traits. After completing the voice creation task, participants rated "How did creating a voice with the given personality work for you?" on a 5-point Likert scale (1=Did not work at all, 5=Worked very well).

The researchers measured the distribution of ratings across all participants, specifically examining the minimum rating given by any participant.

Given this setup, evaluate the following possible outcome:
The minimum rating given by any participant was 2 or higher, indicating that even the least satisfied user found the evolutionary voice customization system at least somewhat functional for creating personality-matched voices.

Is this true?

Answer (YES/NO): YES